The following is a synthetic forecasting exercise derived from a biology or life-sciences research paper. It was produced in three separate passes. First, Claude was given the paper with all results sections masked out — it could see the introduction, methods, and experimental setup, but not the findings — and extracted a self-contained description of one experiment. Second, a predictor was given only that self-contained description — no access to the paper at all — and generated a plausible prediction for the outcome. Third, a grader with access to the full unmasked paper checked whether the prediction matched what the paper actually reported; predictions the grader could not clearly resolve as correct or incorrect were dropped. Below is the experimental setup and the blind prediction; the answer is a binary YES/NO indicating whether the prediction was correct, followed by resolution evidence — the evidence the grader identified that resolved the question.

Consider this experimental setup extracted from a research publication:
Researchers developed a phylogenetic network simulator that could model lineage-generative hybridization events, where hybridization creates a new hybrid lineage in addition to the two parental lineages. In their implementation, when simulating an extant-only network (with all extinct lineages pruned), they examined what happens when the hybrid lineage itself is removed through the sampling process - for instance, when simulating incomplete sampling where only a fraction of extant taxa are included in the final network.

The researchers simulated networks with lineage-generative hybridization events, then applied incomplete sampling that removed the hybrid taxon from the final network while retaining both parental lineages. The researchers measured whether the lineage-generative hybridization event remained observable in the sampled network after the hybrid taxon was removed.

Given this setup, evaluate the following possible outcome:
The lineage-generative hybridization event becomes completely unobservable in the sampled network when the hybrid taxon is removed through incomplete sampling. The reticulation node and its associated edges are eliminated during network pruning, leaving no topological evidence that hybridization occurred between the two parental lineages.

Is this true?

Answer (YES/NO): YES